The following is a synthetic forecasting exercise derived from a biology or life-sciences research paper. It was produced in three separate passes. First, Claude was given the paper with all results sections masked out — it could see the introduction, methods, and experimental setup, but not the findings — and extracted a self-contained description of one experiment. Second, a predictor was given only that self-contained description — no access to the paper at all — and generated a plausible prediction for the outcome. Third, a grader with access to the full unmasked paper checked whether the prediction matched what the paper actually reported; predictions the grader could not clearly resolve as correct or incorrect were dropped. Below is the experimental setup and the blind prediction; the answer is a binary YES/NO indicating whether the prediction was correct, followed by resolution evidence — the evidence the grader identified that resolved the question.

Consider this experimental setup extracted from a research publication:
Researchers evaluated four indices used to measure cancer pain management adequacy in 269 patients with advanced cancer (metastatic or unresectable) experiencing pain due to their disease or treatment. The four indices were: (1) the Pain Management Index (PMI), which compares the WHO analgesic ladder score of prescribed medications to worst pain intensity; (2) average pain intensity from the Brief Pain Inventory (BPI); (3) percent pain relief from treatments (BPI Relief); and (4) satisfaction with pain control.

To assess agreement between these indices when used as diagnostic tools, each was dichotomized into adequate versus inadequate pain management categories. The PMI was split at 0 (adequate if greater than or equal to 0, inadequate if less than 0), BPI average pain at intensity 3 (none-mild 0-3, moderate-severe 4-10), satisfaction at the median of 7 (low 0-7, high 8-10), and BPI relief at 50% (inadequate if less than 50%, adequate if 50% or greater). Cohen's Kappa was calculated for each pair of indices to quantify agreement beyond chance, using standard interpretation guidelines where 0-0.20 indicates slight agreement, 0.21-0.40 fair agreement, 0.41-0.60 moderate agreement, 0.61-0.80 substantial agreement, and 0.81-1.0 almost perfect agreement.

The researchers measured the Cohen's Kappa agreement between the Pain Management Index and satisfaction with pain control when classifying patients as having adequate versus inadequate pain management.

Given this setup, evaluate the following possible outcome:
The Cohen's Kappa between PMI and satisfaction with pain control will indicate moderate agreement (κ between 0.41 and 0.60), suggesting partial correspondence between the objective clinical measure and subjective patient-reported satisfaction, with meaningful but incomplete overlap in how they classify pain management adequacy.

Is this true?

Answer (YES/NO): NO